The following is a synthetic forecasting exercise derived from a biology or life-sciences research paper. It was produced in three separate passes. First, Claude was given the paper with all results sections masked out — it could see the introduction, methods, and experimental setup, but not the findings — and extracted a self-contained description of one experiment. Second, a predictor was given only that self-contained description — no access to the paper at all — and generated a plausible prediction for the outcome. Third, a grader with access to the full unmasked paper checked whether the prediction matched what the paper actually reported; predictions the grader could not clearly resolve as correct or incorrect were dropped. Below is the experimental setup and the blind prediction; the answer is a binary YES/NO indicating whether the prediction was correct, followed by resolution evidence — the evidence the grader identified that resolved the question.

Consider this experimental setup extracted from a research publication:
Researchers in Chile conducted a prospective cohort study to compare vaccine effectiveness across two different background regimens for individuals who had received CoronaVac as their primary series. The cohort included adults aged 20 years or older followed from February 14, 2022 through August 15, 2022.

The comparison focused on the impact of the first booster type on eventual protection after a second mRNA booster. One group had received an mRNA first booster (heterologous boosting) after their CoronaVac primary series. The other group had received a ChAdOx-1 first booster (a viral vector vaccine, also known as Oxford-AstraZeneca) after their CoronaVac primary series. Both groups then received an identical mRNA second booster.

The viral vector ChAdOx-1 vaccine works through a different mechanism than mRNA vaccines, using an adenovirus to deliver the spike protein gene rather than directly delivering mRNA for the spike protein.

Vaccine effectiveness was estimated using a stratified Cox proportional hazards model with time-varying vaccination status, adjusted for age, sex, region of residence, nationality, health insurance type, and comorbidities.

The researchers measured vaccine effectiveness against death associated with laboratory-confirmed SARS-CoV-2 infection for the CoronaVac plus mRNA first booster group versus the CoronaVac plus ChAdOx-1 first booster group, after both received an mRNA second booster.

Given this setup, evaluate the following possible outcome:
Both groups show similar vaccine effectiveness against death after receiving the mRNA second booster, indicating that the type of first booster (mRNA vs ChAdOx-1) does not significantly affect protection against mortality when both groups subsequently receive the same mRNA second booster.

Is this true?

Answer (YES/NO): NO